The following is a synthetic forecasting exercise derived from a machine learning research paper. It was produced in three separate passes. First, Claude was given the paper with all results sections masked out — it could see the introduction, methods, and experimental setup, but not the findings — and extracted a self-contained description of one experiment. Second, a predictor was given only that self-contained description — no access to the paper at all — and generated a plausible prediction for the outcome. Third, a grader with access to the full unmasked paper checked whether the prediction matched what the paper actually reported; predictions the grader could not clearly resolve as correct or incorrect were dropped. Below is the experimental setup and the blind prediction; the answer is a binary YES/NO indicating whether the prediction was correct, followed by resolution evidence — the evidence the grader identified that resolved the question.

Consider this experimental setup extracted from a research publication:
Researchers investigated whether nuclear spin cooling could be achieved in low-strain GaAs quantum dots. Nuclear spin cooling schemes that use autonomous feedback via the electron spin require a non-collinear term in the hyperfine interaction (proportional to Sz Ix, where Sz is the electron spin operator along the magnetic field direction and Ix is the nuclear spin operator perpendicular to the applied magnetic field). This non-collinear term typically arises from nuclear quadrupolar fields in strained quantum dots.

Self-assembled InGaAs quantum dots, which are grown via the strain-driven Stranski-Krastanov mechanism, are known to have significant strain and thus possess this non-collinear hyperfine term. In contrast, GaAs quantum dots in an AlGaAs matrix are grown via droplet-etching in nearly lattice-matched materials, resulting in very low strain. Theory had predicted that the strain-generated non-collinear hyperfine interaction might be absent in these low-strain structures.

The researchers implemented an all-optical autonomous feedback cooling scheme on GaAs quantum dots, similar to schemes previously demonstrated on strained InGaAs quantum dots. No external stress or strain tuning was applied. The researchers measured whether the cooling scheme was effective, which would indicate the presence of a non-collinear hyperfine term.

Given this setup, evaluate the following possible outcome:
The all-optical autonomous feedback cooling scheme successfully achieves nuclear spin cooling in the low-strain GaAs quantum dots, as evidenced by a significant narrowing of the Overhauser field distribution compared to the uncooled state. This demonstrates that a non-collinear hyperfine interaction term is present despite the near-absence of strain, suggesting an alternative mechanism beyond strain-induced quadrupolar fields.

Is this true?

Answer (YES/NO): YES